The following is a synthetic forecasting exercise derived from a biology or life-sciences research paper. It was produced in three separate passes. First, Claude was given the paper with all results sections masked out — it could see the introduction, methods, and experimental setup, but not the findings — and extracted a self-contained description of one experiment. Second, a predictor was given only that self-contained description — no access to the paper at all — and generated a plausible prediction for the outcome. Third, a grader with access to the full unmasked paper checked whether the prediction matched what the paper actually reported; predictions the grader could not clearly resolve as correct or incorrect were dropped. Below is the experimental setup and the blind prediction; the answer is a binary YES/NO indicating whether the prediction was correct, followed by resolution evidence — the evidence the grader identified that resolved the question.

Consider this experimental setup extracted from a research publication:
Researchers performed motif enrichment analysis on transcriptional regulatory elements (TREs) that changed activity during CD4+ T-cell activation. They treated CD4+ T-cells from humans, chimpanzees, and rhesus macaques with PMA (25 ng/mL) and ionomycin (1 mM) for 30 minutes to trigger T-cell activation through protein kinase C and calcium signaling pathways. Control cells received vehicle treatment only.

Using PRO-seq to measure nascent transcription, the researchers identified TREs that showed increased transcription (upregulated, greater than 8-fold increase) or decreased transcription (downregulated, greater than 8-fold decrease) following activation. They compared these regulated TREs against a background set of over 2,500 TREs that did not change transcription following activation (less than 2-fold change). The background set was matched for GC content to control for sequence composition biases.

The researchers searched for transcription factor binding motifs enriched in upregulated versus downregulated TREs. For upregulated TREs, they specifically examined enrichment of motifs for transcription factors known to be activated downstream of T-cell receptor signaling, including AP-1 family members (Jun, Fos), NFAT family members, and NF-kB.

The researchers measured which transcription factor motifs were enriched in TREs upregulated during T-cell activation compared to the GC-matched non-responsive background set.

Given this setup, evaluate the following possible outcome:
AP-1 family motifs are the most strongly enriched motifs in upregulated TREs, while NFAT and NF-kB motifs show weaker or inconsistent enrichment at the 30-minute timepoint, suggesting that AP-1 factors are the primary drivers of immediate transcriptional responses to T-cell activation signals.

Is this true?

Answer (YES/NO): NO